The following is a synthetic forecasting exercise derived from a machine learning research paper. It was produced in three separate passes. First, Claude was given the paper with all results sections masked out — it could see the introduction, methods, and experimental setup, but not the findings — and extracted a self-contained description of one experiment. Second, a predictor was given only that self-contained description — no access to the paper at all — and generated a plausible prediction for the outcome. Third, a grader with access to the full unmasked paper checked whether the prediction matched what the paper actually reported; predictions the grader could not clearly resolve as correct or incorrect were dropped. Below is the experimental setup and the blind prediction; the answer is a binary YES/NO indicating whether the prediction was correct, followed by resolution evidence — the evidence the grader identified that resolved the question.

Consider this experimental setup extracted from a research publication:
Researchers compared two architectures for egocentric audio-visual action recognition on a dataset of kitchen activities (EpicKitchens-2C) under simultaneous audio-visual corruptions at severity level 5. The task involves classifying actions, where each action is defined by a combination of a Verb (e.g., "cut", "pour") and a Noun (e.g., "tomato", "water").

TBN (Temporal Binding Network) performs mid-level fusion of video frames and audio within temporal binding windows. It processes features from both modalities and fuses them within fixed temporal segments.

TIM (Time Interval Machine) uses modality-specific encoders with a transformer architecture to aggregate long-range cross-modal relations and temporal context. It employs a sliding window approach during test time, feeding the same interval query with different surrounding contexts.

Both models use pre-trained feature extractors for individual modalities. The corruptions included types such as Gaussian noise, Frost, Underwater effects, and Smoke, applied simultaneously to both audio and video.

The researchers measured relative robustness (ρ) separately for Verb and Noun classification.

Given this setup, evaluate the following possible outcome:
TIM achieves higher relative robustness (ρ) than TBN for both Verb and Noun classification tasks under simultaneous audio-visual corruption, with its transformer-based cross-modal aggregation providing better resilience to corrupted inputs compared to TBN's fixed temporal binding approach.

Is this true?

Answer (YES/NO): YES